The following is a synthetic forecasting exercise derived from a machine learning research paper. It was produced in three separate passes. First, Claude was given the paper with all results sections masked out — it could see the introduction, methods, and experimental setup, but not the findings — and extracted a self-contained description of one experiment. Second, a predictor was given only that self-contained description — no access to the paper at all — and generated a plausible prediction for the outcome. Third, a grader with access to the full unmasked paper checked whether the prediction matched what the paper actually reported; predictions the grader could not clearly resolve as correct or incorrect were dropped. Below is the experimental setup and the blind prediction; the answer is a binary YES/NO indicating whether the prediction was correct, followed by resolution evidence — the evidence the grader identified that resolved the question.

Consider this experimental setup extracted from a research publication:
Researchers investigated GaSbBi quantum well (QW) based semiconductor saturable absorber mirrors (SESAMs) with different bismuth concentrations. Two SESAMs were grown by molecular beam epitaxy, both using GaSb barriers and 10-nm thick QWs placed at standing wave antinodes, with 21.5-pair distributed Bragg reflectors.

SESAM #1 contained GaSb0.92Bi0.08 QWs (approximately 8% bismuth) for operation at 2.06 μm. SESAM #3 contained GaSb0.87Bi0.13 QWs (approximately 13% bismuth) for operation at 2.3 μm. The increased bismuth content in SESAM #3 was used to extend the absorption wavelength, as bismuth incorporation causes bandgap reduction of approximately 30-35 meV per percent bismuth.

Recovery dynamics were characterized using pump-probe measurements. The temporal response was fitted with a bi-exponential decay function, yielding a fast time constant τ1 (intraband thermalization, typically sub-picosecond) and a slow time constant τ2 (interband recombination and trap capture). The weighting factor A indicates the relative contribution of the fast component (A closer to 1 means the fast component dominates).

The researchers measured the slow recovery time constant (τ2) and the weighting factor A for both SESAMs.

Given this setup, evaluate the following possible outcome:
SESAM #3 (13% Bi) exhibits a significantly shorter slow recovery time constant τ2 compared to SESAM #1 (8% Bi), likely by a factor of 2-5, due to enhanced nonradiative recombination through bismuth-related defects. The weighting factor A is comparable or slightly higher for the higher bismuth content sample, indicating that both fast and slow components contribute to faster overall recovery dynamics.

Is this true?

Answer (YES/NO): NO